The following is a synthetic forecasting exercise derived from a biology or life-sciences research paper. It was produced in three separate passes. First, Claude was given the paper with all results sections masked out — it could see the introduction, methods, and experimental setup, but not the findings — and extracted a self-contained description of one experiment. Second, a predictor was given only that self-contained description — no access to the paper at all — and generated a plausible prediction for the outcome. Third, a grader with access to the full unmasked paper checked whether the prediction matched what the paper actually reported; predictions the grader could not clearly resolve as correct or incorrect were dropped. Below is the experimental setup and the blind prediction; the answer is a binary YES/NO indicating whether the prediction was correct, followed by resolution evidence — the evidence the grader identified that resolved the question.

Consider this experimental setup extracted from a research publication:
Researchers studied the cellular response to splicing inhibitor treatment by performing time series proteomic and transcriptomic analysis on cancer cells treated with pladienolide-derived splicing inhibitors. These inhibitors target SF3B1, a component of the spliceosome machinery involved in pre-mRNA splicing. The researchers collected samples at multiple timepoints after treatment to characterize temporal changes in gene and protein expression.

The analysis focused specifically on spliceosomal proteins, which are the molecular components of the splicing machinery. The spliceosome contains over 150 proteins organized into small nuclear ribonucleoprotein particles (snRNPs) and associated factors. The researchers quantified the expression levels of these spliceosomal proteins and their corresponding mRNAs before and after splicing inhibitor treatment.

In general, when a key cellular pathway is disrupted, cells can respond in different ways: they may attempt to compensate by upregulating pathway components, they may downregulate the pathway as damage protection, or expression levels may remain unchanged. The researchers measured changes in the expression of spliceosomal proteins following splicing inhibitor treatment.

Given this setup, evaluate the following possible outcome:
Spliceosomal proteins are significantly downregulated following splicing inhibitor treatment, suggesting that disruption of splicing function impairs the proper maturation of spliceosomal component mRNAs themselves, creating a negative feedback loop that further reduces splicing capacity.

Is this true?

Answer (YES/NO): NO